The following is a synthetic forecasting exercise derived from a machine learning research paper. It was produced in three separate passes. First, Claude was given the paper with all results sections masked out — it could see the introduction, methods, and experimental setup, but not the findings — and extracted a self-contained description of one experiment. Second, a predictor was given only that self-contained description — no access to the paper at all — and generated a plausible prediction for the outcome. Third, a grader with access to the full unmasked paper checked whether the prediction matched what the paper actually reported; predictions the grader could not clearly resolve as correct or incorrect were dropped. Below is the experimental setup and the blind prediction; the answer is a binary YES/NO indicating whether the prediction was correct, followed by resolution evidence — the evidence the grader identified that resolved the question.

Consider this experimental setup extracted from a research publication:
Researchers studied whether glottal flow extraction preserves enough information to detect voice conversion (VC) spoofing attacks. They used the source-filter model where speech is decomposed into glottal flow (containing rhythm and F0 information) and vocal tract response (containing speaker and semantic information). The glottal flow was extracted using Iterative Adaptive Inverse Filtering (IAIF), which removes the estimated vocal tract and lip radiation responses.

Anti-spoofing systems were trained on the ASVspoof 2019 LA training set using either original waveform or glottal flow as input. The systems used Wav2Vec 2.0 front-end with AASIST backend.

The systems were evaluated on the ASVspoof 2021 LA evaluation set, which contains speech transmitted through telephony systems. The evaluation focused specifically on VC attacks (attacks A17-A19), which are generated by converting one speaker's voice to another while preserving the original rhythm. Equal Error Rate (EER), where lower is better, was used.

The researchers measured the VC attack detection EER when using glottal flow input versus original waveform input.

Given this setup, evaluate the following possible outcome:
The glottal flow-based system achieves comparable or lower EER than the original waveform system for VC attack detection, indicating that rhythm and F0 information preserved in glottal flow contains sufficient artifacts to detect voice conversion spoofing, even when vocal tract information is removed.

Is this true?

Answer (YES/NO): NO